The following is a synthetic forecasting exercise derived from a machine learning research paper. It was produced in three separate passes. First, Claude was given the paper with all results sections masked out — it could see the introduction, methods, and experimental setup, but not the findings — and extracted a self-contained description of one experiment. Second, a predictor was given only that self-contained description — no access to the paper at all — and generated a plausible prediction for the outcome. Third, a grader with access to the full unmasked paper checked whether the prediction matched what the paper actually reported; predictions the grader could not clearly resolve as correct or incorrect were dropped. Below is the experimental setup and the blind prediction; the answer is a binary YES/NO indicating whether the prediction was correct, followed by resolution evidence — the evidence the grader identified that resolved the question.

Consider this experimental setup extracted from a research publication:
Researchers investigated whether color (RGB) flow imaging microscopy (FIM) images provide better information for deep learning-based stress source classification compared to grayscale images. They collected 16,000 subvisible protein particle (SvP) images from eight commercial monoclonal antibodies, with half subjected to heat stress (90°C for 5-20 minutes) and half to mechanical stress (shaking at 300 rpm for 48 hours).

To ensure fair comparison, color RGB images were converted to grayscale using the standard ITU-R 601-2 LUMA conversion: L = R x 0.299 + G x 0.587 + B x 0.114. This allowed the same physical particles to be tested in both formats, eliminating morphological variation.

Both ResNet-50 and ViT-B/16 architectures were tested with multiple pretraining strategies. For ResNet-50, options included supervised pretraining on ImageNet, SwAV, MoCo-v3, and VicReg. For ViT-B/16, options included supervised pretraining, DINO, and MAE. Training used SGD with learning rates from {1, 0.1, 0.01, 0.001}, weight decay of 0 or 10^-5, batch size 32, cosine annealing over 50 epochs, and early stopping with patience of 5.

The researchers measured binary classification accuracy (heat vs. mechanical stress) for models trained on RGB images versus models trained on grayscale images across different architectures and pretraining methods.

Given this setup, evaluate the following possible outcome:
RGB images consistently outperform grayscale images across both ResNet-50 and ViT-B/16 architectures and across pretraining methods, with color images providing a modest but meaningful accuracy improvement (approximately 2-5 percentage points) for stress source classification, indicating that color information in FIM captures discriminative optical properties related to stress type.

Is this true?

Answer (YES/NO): NO